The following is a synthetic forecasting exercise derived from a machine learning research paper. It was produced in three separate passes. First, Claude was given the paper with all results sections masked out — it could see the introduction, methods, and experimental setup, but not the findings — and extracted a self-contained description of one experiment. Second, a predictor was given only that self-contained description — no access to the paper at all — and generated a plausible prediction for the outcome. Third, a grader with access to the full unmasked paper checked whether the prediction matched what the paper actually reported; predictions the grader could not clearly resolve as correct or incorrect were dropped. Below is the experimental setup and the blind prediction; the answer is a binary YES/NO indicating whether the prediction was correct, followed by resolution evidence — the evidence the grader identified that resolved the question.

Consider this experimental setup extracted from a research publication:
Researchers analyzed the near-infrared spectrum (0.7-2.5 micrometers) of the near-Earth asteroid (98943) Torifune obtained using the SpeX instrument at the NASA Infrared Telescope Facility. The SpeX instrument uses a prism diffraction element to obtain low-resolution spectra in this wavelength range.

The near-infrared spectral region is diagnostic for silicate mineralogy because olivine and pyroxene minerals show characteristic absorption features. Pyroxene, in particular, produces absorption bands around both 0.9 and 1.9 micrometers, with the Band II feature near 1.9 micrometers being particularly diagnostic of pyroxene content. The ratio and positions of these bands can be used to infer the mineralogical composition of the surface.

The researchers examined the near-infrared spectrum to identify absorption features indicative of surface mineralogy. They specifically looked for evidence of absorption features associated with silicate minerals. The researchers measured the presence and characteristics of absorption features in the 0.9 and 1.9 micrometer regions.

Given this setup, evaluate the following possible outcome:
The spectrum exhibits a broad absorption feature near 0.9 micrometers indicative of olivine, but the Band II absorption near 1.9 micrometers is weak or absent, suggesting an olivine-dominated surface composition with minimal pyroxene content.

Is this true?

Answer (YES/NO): NO